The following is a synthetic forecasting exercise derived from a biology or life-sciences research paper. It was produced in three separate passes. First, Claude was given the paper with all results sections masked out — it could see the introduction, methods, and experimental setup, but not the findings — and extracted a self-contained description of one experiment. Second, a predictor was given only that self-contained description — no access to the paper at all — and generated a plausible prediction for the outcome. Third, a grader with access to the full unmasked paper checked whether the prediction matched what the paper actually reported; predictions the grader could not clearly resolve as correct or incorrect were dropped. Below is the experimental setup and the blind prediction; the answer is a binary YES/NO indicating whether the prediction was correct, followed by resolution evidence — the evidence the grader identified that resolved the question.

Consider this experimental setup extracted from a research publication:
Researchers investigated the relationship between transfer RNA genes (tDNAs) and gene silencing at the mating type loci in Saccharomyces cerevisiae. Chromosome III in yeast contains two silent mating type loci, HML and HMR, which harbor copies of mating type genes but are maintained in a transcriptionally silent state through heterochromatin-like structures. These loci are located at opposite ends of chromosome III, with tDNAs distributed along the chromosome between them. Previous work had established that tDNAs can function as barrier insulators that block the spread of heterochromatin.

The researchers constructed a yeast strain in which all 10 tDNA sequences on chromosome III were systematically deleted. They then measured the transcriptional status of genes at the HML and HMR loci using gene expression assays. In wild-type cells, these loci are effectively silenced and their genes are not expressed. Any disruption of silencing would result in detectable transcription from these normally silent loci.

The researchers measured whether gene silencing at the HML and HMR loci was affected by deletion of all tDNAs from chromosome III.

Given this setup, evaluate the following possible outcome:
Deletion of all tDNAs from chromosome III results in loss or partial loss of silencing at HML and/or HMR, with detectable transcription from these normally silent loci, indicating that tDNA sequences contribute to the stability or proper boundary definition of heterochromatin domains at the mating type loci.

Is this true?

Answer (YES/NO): YES